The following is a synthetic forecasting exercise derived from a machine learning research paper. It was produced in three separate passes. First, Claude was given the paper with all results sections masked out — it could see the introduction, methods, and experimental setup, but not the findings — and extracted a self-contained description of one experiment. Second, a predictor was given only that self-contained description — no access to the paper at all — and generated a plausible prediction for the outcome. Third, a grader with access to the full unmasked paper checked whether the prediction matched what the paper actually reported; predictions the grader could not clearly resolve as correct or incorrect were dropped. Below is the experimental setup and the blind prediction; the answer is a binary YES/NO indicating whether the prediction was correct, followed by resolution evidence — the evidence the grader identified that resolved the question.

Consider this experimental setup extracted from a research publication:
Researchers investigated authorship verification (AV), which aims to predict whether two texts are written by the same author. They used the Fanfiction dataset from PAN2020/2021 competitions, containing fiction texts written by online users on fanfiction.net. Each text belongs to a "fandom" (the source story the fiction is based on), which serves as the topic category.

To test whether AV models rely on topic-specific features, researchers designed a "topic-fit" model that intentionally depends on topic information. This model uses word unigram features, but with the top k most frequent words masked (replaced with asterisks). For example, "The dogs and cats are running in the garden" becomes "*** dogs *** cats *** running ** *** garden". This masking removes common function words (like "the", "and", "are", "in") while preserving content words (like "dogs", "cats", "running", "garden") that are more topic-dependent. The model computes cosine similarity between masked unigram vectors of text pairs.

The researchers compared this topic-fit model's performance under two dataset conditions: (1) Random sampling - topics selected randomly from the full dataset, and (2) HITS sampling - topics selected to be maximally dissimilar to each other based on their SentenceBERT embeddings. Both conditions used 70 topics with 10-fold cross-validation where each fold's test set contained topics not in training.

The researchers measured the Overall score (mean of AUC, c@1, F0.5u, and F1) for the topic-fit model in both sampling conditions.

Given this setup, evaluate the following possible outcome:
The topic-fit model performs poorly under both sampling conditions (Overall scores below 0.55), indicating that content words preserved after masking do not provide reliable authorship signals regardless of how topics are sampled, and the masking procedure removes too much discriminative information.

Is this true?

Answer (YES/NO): NO